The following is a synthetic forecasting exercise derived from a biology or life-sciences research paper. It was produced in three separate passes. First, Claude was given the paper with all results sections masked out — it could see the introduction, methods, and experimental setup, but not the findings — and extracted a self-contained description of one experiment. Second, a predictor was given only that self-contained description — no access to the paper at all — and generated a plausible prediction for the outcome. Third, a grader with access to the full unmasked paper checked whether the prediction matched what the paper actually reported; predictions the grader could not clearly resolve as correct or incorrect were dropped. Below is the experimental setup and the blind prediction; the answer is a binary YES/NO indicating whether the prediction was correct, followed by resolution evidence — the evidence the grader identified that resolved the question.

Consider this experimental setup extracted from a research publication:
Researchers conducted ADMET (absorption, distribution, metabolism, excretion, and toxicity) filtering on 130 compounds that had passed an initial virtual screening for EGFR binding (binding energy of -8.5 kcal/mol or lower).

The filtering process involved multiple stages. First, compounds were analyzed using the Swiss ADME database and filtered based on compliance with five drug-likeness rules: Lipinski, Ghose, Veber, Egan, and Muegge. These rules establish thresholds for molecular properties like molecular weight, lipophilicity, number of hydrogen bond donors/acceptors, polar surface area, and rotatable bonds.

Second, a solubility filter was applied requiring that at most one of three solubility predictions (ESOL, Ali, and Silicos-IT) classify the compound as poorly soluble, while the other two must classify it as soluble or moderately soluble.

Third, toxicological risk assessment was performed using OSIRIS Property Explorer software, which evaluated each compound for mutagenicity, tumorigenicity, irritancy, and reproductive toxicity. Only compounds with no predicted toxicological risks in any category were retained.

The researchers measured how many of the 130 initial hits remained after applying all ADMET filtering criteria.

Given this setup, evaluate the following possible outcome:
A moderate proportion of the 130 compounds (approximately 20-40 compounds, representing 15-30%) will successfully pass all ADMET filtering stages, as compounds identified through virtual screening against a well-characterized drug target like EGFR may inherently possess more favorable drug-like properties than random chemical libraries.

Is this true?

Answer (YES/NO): NO